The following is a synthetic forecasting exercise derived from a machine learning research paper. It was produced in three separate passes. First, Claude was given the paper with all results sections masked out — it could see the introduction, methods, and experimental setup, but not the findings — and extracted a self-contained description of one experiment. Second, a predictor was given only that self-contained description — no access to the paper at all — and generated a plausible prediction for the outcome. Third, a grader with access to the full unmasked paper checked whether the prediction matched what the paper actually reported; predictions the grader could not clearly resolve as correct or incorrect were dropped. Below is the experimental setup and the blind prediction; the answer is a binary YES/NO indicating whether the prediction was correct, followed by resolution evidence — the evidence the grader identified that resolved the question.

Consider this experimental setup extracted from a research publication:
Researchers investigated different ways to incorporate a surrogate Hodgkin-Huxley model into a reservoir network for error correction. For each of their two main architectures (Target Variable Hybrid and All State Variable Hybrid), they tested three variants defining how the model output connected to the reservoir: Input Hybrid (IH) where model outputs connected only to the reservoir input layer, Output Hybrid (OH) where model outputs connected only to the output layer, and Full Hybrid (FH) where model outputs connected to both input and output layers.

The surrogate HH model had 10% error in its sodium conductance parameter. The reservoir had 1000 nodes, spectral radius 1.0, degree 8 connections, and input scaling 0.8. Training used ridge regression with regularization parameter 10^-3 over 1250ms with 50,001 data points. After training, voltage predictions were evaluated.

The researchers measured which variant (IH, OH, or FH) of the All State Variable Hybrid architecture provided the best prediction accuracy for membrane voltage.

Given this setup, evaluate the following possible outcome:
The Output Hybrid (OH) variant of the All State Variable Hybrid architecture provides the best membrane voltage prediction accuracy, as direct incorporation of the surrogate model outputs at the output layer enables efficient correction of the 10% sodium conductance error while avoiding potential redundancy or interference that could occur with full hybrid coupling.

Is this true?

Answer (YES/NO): NO